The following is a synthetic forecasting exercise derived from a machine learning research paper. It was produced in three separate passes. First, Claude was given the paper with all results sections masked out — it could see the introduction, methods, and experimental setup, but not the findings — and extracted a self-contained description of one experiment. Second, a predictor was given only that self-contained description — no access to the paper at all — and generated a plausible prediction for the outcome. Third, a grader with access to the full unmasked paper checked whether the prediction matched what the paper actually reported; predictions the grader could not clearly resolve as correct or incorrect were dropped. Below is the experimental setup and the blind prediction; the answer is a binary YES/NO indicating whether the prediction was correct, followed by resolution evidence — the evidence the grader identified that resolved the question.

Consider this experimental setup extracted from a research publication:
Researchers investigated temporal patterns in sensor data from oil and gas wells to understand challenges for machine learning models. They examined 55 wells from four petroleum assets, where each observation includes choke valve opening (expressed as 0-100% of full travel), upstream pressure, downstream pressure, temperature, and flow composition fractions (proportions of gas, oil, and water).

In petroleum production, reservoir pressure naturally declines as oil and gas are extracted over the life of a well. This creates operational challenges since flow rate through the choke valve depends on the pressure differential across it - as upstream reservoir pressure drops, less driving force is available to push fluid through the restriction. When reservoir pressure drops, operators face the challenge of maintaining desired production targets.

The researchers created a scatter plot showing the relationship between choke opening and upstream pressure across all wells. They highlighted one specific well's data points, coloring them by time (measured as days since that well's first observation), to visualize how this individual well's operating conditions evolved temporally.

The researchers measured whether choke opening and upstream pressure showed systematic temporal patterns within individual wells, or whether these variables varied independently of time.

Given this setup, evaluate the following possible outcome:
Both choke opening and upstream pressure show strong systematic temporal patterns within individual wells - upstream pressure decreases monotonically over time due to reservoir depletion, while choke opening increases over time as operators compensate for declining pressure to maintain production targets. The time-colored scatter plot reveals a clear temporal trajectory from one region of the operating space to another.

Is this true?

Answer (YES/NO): YES